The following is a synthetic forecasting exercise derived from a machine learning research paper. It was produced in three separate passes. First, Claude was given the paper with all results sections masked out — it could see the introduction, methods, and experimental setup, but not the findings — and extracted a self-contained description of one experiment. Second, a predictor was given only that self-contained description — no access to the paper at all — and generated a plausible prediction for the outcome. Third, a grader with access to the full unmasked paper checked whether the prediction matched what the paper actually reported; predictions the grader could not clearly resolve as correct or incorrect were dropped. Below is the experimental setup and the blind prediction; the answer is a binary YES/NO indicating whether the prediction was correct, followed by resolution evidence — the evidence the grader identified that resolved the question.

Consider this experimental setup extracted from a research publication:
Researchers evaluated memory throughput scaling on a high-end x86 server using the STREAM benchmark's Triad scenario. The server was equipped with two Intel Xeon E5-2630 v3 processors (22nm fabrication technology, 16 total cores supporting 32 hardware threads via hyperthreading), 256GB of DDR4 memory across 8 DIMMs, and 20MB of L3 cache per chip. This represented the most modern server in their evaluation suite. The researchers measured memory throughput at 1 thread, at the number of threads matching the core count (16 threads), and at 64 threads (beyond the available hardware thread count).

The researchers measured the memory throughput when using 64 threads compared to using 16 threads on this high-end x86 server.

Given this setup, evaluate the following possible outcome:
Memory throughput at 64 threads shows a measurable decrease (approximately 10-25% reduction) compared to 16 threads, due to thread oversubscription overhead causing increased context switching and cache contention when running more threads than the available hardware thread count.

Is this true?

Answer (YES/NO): YES